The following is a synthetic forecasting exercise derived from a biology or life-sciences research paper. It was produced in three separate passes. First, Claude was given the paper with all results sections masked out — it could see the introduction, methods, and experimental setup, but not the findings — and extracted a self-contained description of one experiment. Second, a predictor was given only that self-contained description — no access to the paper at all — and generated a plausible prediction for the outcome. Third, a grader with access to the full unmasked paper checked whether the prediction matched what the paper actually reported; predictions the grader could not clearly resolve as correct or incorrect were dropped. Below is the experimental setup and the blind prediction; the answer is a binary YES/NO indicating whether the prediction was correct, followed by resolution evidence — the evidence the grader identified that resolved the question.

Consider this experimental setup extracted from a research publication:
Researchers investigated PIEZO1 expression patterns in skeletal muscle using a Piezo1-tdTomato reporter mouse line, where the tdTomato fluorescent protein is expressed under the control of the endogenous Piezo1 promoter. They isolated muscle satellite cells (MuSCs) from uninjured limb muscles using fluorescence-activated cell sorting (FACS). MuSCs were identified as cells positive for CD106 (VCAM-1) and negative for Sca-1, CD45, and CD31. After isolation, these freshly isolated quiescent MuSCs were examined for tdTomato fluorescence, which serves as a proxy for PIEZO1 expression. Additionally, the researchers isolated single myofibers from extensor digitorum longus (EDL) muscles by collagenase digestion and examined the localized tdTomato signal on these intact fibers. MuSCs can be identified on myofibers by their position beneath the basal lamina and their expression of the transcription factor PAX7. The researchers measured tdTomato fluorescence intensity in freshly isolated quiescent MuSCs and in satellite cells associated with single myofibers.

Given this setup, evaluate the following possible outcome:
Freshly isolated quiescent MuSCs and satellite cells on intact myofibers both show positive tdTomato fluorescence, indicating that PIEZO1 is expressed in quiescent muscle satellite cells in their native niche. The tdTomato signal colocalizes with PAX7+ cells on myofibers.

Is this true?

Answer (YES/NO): YES